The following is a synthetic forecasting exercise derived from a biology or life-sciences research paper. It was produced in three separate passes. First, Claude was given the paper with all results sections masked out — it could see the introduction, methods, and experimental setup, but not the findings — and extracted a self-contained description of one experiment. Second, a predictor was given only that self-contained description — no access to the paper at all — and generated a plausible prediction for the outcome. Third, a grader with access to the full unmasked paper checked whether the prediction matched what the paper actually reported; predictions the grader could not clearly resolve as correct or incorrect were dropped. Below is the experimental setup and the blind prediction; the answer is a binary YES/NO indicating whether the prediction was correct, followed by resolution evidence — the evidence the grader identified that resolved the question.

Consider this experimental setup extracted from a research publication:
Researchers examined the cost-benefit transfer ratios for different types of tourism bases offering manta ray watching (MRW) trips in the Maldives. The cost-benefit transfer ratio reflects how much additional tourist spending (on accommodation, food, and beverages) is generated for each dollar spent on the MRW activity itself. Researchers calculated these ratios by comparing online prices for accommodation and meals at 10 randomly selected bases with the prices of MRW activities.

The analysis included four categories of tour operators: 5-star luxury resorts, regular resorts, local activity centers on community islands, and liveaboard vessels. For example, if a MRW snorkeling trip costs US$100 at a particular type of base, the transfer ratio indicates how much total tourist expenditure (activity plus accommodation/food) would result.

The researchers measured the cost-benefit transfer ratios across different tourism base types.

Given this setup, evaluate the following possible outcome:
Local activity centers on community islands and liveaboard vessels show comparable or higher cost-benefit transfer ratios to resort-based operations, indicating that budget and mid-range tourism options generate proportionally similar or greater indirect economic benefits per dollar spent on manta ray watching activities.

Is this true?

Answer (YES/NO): NO